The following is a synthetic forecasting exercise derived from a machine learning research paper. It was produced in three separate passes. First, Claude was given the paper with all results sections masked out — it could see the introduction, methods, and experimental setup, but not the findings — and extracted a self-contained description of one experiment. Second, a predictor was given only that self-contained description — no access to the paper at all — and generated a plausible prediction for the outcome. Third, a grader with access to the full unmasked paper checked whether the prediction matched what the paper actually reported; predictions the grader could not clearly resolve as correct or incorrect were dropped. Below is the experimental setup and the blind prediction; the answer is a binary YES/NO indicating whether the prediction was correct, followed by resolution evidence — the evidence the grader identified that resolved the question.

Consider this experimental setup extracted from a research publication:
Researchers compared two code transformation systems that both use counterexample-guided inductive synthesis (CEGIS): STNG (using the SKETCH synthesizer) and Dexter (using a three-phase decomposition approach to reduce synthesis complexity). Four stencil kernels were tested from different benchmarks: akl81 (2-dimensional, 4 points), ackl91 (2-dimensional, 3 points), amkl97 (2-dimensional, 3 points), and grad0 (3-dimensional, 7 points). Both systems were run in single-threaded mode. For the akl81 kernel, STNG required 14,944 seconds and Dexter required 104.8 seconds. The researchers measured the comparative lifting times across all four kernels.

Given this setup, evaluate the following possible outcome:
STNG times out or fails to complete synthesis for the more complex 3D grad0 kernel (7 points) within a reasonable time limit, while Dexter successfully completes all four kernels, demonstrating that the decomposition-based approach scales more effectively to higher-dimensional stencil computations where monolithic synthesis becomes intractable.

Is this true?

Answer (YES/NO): NO